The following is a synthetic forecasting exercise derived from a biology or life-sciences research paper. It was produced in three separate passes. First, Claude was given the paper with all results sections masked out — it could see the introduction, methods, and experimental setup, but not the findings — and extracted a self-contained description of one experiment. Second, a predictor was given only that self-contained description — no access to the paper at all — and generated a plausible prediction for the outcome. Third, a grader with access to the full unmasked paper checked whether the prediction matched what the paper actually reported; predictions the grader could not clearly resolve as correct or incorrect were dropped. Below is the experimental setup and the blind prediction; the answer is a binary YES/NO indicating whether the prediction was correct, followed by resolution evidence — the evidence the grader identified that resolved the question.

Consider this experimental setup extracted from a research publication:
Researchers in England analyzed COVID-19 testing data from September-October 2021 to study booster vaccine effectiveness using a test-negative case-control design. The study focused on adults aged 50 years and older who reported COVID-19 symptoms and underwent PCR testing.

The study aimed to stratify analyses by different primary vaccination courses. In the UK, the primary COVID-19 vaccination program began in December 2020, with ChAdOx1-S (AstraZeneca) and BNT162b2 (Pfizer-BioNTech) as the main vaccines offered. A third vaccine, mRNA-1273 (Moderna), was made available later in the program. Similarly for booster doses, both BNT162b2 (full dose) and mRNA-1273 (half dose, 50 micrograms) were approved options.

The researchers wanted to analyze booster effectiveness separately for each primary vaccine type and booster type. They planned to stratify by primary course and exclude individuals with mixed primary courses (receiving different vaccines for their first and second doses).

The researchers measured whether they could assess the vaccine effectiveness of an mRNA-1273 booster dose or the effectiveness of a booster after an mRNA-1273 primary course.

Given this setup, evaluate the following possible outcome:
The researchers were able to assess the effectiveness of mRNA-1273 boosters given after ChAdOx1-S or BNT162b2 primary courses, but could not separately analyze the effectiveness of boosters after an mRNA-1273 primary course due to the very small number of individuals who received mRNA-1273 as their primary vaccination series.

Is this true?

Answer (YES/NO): NO